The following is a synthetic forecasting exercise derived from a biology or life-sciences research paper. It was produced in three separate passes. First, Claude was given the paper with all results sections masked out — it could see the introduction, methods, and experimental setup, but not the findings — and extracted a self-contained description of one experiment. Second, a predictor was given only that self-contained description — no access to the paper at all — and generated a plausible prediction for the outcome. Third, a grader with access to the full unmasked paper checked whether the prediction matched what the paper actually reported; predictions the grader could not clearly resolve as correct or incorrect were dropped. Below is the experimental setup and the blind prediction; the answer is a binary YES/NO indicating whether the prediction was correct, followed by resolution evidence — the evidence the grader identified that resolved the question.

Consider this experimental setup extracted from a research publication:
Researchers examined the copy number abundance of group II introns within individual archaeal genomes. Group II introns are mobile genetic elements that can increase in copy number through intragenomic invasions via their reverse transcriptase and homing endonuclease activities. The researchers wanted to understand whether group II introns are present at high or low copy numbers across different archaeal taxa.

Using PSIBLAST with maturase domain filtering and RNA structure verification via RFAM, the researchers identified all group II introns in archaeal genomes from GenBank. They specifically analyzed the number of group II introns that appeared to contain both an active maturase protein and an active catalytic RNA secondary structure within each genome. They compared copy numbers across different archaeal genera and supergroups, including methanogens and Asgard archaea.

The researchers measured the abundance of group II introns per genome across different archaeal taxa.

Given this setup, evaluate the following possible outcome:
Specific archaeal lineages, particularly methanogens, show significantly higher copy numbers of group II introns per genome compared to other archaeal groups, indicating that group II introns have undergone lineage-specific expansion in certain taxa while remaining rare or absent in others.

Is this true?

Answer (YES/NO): YES